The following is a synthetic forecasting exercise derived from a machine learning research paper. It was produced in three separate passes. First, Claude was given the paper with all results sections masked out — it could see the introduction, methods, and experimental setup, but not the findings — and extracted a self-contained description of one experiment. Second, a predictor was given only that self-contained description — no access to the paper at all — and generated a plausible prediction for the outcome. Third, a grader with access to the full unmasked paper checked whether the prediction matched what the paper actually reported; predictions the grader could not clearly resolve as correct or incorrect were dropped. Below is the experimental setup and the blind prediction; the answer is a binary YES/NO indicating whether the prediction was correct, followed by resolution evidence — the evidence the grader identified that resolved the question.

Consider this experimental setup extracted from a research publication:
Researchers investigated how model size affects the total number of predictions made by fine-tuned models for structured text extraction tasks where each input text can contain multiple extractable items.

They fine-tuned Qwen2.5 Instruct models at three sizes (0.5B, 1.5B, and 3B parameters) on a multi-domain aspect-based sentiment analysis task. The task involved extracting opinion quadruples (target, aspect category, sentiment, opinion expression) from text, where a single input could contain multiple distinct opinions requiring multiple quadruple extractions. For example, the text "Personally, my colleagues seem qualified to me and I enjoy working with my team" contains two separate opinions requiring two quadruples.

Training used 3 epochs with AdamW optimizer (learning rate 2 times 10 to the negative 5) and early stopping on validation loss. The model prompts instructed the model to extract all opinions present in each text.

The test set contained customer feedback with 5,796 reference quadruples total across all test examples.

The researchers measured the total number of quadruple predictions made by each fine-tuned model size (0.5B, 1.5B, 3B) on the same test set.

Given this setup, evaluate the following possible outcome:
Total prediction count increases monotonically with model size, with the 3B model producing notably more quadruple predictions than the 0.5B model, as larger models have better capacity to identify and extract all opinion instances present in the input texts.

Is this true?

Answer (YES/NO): YES